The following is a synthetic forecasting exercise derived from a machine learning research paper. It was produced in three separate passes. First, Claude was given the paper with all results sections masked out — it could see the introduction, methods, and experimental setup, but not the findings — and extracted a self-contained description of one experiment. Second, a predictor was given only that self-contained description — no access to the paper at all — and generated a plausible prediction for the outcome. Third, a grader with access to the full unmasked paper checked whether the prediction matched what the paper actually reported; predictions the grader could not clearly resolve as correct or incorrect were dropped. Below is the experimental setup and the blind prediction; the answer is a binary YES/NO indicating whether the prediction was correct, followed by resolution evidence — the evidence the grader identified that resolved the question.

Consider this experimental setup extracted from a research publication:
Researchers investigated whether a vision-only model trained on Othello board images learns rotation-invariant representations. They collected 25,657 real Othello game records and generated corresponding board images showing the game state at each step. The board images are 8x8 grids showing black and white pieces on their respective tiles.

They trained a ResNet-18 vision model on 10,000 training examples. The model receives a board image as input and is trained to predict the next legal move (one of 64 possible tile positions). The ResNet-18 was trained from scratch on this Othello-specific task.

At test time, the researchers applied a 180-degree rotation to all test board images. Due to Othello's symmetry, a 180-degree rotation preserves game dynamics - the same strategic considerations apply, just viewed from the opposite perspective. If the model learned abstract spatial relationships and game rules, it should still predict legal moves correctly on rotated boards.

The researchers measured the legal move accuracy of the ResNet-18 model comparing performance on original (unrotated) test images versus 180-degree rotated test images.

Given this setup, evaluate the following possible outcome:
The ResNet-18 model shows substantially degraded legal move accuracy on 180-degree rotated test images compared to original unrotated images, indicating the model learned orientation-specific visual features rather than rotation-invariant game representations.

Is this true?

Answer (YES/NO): YES